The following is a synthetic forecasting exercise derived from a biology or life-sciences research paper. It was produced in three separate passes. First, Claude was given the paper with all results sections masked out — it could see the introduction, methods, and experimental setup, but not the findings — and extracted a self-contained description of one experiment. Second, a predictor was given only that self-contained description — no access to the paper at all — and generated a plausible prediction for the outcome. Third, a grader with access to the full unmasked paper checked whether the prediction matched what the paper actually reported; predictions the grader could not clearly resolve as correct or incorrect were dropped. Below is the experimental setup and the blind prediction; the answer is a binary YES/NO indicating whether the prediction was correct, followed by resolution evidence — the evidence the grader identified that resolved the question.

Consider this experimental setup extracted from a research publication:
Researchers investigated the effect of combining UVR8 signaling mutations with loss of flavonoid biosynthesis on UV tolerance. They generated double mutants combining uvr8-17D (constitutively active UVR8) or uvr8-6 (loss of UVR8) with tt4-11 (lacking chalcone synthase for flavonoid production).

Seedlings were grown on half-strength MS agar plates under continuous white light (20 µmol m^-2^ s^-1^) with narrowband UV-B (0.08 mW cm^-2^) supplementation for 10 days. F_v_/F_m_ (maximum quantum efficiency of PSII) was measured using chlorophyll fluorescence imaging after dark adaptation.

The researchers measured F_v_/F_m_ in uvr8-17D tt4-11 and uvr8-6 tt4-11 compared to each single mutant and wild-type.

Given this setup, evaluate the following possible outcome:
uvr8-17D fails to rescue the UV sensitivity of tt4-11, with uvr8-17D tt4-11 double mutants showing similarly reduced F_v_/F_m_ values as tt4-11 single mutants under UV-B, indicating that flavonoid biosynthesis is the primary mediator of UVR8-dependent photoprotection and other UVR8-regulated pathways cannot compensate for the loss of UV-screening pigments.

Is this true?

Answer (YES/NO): NO